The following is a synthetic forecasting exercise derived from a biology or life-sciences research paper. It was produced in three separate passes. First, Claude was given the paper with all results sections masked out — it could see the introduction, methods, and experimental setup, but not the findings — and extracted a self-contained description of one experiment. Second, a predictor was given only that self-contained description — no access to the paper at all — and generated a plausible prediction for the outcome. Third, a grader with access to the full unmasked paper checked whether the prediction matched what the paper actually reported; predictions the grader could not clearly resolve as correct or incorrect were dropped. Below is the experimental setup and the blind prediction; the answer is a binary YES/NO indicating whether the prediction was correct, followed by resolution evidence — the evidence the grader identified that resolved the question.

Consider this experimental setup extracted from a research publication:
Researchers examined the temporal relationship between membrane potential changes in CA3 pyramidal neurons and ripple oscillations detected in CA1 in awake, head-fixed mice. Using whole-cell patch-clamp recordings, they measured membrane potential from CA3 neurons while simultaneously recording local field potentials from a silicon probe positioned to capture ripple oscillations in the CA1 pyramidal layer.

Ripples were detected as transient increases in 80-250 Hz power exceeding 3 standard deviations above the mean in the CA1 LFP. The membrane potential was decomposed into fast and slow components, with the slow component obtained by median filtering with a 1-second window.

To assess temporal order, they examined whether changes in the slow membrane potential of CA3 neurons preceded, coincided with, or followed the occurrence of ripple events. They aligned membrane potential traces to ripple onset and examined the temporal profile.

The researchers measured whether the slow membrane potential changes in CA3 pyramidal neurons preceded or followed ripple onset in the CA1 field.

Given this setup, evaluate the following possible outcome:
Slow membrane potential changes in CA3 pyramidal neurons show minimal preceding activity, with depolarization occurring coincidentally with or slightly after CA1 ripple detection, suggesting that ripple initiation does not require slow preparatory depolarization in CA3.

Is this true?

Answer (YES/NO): NO